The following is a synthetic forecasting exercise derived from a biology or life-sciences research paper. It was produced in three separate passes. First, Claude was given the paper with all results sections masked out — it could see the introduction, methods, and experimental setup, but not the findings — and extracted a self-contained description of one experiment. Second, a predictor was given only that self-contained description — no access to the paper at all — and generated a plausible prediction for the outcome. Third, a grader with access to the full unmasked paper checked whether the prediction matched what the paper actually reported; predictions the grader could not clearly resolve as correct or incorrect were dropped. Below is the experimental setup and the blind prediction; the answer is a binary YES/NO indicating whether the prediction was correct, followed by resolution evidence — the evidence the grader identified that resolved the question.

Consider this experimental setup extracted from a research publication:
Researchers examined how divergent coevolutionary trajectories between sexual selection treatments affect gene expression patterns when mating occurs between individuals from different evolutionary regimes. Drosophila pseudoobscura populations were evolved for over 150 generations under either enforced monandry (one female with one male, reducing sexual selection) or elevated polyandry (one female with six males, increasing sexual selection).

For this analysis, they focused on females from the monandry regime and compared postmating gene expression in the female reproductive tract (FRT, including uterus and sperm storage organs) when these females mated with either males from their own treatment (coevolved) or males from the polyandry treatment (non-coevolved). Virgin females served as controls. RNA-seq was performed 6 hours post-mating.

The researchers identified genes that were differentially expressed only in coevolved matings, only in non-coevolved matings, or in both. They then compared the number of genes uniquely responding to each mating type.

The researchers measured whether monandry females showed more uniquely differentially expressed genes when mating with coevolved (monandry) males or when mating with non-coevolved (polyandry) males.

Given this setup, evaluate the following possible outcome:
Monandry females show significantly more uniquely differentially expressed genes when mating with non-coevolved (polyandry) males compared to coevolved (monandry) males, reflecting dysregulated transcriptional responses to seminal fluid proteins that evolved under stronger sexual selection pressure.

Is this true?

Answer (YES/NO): YES